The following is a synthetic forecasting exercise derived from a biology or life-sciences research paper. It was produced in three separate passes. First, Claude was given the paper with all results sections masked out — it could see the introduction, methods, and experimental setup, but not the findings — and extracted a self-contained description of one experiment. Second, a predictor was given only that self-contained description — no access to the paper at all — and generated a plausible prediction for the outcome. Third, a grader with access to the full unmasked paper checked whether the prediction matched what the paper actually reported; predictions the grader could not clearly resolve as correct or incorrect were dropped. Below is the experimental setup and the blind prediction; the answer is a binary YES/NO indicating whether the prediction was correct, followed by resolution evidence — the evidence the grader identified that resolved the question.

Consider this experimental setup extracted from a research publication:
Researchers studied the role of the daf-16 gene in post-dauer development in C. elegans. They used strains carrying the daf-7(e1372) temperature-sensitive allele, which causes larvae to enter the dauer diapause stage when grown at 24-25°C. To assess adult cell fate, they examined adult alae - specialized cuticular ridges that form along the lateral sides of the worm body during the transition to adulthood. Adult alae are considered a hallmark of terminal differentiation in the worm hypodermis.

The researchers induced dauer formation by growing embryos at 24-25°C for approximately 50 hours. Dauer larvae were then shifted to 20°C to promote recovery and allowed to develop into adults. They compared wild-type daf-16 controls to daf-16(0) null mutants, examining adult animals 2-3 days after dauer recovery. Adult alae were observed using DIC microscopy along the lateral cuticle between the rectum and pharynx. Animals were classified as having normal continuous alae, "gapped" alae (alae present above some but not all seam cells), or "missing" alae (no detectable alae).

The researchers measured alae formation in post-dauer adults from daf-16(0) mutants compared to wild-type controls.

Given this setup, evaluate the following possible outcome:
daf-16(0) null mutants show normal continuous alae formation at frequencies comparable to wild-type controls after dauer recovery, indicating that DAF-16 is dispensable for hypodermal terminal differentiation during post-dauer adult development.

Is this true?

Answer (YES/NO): NO